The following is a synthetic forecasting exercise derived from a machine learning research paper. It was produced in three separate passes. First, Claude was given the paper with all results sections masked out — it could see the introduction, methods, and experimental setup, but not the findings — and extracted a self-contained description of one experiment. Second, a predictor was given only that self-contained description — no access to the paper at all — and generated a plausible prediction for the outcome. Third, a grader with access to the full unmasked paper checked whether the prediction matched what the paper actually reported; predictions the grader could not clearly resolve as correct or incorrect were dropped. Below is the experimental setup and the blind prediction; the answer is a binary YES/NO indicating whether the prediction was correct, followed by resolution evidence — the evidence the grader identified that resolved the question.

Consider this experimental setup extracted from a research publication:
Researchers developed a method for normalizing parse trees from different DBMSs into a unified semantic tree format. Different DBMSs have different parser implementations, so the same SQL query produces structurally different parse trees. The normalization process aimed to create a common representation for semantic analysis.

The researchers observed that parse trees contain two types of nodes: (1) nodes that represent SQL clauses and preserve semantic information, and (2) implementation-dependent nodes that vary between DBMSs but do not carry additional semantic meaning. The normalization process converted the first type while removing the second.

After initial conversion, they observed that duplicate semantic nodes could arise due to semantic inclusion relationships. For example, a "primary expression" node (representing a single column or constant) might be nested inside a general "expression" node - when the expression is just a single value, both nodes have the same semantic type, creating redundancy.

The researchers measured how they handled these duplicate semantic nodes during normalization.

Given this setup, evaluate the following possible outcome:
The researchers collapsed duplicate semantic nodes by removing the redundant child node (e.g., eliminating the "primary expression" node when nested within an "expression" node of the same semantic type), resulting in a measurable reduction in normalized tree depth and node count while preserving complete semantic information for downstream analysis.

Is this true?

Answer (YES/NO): NO